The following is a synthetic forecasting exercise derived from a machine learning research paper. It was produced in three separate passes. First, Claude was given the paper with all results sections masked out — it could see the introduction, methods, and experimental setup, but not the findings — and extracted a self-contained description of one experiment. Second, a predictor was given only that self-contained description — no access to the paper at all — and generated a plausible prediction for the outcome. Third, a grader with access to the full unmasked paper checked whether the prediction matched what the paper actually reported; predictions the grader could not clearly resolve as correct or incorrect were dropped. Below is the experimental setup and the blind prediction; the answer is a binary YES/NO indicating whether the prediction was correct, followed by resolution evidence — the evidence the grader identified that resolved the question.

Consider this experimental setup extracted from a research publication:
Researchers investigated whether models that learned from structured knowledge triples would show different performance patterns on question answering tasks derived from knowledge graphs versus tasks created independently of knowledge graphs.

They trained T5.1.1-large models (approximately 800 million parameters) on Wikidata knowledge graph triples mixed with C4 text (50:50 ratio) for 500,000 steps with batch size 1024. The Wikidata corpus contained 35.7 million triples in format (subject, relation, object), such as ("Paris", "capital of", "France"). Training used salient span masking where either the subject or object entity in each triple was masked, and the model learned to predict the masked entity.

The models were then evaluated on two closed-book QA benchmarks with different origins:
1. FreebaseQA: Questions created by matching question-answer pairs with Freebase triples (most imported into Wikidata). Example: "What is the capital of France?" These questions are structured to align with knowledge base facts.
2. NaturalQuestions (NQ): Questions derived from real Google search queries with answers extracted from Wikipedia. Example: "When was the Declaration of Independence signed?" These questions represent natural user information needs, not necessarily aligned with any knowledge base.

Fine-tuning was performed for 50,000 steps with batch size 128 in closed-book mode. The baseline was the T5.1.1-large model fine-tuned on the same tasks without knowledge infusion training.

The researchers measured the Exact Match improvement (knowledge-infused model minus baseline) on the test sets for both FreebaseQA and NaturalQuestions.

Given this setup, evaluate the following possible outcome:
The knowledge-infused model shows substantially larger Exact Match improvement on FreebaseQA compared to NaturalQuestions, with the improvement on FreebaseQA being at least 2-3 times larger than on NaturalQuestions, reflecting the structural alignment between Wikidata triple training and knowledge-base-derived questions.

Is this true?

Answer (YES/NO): YES